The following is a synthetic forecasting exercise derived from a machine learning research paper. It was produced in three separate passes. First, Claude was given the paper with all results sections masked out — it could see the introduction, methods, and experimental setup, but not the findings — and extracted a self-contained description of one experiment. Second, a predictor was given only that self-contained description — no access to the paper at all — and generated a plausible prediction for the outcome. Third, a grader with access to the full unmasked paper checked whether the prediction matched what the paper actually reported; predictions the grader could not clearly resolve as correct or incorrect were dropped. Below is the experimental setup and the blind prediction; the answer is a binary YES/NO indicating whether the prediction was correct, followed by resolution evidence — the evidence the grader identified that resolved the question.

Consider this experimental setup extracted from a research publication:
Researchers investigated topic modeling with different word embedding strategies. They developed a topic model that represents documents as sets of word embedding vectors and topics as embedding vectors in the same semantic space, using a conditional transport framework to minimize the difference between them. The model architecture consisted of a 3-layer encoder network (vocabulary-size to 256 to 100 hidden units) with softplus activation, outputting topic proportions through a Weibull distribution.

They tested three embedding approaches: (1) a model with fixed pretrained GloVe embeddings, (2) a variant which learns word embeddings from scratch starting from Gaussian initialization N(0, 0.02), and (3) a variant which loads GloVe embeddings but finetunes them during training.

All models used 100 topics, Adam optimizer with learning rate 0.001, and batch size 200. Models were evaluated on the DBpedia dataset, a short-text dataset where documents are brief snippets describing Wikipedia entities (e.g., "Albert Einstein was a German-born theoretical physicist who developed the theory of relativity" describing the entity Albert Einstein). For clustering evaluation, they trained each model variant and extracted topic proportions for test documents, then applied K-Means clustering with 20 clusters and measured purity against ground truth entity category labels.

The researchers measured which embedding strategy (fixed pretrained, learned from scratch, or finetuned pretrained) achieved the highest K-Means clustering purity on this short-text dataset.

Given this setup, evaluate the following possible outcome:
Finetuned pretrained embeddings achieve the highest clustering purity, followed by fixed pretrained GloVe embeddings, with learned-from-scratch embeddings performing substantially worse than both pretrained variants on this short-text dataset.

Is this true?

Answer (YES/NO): NO